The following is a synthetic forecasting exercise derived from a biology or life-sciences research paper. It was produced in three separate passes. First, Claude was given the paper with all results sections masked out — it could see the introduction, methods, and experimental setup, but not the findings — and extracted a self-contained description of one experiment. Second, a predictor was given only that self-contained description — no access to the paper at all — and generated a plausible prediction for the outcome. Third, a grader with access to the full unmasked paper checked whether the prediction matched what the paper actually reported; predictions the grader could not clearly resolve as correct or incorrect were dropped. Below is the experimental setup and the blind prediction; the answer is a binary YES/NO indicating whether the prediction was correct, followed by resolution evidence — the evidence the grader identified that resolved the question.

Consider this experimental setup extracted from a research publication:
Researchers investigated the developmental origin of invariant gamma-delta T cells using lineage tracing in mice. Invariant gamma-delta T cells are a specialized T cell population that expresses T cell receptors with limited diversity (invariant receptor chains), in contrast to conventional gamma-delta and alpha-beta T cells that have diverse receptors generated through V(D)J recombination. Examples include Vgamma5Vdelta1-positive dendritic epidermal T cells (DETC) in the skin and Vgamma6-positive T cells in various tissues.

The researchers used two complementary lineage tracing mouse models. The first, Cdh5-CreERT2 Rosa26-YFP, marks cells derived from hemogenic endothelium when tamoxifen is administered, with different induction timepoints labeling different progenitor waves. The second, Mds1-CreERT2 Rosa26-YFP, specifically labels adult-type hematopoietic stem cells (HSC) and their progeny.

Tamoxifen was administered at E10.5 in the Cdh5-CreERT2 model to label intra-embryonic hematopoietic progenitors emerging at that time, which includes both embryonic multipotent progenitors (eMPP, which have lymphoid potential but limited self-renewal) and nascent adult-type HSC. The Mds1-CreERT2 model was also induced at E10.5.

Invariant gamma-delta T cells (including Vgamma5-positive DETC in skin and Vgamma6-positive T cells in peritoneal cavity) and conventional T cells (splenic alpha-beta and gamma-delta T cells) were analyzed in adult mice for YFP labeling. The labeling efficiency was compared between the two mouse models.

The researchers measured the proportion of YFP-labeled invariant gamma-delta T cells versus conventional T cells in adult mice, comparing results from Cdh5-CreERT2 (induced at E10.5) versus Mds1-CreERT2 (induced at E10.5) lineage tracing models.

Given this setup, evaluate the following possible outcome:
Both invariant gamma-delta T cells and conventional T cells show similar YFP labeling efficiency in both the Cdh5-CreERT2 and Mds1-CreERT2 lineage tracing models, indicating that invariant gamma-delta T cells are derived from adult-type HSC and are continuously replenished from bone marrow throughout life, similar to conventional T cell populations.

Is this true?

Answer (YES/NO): NO